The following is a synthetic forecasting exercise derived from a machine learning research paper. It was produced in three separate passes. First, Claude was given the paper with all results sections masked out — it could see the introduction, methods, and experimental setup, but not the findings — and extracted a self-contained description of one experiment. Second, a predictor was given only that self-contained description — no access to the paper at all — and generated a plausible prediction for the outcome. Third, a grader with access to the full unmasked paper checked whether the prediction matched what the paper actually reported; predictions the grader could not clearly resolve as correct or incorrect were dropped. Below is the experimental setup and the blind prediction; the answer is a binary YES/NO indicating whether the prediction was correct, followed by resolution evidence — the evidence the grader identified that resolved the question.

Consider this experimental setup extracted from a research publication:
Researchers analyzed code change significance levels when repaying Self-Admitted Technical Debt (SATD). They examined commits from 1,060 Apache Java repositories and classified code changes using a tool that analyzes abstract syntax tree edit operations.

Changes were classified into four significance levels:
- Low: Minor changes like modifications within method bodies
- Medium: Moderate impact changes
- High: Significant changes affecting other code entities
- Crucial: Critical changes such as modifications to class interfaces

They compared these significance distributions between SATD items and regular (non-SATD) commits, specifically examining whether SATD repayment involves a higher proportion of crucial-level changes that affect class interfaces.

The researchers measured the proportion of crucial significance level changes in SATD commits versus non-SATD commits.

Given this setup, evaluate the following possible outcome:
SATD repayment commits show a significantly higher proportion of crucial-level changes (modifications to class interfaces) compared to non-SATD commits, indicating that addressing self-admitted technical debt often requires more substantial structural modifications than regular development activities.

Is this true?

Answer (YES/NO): YES